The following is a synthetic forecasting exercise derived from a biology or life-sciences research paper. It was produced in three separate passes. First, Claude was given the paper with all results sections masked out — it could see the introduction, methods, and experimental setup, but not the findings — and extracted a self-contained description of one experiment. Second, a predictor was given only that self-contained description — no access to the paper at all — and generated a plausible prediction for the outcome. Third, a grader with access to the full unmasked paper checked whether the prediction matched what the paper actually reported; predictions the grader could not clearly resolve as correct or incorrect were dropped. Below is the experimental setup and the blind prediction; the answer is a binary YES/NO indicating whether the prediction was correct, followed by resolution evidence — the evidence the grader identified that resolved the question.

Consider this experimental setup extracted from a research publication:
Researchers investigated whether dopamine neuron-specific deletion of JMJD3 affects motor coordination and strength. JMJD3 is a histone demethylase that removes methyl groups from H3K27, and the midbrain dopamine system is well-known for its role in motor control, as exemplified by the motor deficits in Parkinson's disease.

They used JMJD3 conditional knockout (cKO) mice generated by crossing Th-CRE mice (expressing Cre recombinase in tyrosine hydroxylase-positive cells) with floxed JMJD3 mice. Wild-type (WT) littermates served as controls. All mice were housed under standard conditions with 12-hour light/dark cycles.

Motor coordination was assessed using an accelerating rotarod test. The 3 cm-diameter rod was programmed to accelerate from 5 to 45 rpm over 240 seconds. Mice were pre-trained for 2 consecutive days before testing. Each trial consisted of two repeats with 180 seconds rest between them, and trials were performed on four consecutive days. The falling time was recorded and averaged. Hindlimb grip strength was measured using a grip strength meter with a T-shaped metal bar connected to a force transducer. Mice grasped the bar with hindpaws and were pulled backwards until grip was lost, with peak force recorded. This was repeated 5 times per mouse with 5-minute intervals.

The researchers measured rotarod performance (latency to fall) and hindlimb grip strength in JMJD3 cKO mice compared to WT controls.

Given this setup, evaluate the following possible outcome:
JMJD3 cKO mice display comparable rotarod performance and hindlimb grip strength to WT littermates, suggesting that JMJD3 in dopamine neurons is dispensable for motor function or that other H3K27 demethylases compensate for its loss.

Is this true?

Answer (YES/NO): YES